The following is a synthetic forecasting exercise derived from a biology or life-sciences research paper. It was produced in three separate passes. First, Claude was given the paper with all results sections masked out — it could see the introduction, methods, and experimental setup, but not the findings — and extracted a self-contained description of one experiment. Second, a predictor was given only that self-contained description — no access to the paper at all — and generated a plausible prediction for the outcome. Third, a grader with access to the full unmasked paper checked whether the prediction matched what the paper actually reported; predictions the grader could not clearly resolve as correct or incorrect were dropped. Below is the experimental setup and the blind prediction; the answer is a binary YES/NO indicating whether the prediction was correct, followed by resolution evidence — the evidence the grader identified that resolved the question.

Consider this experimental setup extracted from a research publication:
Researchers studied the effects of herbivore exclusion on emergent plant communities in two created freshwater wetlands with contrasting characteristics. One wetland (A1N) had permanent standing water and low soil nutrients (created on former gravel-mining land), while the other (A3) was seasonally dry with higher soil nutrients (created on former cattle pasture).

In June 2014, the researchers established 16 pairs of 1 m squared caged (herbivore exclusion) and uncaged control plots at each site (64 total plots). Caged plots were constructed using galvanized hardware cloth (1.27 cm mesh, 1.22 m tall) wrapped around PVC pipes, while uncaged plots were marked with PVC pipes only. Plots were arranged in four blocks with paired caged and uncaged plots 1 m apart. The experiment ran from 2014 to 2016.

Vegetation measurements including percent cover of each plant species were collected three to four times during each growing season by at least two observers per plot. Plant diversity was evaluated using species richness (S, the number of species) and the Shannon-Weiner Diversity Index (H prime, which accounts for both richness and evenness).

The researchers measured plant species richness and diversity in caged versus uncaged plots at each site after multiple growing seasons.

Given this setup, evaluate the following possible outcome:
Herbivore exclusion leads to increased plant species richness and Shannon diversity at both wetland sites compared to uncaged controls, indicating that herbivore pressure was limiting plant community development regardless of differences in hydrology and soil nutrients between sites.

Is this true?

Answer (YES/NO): NO